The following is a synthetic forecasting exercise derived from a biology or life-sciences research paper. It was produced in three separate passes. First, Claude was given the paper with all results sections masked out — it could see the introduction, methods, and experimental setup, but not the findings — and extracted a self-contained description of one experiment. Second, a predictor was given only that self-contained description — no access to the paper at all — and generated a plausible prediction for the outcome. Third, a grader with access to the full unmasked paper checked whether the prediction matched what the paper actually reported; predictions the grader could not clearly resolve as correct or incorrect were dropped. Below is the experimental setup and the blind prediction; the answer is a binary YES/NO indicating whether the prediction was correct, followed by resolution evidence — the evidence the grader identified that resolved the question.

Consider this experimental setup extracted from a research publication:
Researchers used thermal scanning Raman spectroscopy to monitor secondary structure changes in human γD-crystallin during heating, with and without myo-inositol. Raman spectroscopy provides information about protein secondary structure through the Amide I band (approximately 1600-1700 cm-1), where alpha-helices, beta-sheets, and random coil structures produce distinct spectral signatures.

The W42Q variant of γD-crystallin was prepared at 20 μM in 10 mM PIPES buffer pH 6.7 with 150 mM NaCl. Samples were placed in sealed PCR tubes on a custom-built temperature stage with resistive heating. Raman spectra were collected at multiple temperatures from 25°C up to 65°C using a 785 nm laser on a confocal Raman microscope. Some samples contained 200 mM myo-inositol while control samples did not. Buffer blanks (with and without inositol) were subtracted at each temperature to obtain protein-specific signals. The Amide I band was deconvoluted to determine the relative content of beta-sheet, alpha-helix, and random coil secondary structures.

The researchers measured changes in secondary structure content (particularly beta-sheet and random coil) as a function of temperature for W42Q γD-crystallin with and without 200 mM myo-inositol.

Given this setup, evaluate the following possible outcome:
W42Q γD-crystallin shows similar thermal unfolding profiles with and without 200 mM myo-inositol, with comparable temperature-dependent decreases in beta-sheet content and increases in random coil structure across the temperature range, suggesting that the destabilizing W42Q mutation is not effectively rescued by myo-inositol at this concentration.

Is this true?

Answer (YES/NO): NO